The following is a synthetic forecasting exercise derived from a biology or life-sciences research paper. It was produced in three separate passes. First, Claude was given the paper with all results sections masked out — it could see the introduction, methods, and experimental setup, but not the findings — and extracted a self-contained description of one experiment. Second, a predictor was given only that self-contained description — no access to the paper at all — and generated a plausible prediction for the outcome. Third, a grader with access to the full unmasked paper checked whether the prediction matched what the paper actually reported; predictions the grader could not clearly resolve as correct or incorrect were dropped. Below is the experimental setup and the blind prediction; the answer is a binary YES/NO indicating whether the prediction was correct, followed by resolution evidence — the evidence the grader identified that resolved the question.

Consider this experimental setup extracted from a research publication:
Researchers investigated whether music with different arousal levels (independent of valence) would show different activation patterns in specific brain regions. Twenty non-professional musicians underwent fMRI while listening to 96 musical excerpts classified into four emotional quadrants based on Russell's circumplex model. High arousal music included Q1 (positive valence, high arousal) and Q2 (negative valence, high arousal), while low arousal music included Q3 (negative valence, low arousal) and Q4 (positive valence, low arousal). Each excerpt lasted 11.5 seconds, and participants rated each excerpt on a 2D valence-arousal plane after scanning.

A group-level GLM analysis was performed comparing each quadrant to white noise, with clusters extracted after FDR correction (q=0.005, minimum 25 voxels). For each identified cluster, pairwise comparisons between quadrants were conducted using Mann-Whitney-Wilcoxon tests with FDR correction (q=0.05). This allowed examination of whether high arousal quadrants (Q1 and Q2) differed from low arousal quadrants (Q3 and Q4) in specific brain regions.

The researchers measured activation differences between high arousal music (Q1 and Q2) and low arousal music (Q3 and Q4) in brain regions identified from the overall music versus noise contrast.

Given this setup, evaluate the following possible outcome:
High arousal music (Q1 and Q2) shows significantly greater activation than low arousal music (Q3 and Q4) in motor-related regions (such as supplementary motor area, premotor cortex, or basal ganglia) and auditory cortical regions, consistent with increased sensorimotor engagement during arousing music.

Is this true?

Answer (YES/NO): NO